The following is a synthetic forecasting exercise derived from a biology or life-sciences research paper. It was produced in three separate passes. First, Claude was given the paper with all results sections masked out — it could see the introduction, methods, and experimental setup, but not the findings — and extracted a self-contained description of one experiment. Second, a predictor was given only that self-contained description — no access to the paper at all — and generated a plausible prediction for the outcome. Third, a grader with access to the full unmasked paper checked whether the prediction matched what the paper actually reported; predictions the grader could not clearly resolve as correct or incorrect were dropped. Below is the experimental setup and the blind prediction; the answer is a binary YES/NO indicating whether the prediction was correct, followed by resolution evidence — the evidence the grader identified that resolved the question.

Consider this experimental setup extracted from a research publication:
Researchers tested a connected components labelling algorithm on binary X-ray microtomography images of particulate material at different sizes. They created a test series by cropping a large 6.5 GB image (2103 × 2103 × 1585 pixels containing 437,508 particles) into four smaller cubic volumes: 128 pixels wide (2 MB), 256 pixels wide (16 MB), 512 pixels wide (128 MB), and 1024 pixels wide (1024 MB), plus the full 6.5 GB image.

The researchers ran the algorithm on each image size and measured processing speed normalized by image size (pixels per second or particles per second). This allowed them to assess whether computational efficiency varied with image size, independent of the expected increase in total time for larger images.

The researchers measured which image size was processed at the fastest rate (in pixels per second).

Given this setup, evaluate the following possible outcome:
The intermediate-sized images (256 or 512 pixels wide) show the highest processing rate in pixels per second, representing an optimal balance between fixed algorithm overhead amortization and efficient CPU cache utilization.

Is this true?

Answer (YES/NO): YES